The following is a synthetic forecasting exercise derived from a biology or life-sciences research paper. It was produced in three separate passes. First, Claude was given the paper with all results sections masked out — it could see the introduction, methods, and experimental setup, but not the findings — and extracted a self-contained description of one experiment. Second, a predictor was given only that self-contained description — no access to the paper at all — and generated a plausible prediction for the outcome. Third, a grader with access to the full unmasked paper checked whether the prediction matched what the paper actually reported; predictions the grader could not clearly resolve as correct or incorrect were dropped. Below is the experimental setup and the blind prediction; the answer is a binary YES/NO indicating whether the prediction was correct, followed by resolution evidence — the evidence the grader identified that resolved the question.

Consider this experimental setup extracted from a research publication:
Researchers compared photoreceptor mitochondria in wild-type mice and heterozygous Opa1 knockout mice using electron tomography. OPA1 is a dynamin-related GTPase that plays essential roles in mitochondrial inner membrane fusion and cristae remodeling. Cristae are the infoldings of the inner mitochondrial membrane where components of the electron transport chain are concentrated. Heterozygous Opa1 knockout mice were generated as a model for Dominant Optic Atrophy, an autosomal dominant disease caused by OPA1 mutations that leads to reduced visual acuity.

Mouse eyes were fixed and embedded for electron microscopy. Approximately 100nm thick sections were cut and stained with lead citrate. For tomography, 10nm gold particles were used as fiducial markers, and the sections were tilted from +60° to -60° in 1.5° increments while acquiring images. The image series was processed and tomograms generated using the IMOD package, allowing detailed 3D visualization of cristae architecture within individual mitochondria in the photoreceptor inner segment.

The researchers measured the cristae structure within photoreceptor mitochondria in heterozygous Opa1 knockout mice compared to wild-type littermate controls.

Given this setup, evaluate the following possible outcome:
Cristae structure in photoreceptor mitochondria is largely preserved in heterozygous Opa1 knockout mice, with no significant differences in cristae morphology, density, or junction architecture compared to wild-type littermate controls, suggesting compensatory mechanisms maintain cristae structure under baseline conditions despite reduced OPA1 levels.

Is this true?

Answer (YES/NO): YES